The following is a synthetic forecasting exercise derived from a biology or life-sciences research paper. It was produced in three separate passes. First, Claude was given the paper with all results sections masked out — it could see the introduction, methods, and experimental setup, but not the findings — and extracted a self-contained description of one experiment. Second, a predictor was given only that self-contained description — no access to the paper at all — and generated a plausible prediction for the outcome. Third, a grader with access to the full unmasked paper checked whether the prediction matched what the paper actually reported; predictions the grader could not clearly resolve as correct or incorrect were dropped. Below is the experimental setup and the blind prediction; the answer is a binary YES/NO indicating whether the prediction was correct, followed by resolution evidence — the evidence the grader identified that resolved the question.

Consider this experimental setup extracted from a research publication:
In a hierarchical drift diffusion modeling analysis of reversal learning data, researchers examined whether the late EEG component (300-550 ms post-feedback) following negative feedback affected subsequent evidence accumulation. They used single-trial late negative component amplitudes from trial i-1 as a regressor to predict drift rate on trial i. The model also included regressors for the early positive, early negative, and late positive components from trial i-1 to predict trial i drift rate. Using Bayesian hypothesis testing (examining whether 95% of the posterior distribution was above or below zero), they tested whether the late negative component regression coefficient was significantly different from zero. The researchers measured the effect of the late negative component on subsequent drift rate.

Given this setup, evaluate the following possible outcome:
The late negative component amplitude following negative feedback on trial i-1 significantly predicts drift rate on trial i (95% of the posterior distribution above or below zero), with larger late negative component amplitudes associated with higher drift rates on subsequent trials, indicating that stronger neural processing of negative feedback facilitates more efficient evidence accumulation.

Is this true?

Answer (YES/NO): NO